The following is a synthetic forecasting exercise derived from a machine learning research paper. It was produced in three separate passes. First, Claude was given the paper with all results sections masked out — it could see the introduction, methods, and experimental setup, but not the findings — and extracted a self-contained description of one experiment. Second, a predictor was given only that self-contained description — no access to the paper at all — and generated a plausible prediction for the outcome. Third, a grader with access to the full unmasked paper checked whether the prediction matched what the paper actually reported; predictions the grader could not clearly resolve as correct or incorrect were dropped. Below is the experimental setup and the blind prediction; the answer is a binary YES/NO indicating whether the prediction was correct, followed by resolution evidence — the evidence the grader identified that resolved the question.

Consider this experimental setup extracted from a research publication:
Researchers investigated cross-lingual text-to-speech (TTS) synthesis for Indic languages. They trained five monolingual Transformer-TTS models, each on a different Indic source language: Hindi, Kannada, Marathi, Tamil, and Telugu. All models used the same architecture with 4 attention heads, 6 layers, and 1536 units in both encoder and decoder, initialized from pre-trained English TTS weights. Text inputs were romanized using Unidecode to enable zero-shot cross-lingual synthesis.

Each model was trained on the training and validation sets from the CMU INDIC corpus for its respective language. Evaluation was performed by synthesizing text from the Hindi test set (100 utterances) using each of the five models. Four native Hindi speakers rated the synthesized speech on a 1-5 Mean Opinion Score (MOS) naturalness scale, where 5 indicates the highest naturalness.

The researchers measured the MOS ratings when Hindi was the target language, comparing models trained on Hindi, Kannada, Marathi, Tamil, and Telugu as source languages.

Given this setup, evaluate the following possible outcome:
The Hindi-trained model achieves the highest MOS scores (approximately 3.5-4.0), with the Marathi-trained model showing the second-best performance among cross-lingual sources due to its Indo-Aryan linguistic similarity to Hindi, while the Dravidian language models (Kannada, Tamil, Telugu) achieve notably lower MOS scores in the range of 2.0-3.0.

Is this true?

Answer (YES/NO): NO